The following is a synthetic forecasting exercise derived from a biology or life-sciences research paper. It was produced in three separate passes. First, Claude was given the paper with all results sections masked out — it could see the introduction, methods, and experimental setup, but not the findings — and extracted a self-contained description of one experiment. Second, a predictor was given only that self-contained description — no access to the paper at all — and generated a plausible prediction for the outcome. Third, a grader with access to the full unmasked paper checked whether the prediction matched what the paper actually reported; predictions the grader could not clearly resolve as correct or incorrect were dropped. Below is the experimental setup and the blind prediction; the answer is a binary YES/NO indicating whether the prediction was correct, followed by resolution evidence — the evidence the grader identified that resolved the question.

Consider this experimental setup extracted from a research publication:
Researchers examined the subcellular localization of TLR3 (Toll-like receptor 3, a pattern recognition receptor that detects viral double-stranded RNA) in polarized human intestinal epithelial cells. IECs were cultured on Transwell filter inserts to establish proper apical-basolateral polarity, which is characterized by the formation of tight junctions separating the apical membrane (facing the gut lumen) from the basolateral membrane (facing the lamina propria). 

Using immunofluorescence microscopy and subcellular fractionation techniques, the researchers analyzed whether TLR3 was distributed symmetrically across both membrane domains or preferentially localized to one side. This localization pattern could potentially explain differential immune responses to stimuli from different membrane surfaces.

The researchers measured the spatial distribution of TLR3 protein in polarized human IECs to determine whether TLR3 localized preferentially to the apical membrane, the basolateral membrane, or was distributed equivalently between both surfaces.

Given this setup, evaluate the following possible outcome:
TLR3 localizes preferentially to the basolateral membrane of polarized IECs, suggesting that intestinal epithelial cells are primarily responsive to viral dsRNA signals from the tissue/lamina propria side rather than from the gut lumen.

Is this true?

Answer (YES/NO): YES